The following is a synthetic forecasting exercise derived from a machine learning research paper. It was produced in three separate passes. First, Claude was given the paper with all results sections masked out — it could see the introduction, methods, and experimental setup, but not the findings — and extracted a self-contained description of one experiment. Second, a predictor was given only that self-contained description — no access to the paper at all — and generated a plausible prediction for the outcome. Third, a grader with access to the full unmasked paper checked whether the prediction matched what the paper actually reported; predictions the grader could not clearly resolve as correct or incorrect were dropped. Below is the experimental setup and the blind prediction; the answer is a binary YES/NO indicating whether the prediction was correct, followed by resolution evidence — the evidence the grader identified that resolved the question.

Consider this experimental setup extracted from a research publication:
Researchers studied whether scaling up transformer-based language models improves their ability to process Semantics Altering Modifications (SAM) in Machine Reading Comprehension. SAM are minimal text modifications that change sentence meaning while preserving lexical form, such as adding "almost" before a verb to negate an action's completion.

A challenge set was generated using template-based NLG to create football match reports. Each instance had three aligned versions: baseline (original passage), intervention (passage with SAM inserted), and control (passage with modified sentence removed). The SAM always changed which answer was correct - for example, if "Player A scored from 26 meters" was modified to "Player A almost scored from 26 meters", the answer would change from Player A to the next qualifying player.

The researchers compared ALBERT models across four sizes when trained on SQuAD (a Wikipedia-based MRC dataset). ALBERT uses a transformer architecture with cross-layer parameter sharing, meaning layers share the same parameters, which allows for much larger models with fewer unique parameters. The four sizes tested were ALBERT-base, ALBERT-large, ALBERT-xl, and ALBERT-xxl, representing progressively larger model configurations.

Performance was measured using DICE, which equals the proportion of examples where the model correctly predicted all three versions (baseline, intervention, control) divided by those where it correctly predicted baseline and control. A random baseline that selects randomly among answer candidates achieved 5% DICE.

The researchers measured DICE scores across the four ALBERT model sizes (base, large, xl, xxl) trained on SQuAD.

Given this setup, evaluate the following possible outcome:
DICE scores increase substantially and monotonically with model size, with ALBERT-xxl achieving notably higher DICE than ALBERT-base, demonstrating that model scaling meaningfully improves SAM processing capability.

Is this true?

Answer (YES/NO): YES